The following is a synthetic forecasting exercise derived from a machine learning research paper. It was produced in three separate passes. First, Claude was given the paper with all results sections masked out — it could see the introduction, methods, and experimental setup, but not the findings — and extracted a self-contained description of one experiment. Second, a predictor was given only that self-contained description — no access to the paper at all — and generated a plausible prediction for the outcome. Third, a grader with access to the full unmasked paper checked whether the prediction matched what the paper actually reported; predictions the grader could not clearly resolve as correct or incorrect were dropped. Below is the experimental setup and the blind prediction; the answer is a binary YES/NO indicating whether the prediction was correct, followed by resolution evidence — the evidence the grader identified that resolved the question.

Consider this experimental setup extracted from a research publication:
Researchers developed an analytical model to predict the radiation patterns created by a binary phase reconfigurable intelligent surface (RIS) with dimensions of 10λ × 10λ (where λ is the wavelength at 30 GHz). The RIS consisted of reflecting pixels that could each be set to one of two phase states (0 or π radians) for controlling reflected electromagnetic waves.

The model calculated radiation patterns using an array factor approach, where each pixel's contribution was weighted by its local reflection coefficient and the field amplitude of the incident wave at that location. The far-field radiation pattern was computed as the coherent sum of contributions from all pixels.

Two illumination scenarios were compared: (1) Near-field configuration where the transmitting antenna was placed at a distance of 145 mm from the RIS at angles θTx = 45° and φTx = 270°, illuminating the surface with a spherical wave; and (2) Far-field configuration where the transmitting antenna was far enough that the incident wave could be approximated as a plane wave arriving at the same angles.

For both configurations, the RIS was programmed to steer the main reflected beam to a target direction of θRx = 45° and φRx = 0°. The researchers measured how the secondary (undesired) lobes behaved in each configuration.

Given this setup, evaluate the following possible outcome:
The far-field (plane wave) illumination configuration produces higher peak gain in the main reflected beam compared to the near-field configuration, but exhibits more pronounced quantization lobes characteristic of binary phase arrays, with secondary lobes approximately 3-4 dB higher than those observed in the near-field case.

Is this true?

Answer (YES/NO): NO